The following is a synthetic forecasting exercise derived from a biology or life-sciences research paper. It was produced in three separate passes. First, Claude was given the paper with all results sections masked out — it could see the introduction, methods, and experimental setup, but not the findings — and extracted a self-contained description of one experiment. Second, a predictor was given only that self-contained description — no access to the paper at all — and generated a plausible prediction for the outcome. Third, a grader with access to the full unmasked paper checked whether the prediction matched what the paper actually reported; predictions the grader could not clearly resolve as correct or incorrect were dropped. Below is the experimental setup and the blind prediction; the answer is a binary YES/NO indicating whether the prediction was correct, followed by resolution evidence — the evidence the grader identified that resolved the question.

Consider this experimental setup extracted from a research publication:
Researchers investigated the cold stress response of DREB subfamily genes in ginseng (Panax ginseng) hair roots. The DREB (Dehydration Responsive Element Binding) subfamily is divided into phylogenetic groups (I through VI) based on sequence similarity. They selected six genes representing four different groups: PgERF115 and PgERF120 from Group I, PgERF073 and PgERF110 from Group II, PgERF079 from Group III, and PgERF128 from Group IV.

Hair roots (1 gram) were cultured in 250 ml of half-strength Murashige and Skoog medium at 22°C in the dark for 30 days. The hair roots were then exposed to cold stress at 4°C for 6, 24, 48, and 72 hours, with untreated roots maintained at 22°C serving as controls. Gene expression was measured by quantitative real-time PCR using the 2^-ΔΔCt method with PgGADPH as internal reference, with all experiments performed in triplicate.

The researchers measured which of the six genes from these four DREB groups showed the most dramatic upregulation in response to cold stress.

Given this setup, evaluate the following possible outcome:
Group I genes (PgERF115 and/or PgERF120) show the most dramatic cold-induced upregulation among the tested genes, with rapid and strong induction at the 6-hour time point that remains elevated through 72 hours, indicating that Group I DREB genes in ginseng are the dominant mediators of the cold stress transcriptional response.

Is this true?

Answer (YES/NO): NO